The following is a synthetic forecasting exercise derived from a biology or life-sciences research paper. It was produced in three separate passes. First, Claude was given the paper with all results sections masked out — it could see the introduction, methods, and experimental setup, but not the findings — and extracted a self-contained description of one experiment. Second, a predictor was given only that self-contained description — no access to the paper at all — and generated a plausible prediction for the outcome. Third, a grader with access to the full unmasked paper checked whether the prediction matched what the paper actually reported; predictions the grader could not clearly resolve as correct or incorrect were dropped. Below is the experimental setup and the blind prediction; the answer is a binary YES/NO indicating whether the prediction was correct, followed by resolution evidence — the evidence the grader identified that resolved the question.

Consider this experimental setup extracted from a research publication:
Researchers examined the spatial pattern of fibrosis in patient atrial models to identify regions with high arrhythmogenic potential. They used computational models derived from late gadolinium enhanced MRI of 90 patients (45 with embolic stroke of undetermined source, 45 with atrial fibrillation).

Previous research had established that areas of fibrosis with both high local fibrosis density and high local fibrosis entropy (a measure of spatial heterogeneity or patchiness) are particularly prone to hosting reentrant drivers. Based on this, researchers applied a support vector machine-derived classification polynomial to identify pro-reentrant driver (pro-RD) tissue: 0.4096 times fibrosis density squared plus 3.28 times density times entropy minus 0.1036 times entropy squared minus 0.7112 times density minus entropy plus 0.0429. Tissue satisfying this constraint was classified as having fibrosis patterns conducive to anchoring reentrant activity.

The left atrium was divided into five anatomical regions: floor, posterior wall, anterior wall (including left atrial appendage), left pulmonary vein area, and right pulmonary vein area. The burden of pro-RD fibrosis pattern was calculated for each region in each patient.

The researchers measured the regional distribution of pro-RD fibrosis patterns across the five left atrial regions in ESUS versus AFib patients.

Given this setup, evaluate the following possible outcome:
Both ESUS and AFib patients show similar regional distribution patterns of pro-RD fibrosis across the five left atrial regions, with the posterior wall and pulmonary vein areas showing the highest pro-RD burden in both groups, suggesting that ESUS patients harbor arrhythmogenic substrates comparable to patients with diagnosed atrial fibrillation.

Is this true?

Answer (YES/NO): NO